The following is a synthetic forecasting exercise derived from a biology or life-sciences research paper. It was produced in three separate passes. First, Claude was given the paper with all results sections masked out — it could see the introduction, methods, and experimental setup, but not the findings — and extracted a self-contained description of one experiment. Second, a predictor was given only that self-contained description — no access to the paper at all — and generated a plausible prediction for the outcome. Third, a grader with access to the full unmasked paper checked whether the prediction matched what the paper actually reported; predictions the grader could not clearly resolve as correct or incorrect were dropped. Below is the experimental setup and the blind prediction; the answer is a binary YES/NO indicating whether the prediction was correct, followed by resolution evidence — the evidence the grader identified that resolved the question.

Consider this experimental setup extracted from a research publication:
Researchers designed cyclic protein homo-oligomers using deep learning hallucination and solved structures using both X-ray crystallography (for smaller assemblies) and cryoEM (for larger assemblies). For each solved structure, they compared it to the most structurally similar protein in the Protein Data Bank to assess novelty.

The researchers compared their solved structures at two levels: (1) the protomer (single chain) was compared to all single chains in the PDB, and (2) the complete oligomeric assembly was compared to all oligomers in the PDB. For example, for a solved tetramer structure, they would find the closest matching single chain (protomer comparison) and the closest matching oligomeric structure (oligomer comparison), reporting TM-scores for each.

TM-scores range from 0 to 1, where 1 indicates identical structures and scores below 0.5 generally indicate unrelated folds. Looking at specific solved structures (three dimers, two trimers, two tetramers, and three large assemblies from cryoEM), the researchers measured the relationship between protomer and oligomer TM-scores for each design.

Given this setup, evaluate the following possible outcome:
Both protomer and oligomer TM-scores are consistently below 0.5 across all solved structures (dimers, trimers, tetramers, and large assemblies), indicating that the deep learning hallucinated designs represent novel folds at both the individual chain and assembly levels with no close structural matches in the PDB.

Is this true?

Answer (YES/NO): NO